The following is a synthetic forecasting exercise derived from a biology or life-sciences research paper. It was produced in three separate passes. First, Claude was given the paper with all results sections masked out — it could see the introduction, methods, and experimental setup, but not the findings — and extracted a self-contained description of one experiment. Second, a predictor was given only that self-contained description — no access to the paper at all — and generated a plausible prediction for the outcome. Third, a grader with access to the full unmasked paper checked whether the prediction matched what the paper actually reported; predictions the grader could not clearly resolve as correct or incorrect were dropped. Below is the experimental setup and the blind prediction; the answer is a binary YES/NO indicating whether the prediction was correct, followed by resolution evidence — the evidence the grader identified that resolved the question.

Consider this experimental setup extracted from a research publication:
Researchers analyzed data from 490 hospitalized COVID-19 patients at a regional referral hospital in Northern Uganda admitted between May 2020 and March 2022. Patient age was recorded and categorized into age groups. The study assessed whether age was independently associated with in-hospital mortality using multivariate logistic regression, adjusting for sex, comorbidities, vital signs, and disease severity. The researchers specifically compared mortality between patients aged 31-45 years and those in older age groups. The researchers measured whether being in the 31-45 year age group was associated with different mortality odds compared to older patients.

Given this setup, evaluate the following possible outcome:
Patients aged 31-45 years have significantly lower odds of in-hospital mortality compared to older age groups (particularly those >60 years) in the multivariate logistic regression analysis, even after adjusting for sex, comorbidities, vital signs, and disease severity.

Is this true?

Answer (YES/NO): YES